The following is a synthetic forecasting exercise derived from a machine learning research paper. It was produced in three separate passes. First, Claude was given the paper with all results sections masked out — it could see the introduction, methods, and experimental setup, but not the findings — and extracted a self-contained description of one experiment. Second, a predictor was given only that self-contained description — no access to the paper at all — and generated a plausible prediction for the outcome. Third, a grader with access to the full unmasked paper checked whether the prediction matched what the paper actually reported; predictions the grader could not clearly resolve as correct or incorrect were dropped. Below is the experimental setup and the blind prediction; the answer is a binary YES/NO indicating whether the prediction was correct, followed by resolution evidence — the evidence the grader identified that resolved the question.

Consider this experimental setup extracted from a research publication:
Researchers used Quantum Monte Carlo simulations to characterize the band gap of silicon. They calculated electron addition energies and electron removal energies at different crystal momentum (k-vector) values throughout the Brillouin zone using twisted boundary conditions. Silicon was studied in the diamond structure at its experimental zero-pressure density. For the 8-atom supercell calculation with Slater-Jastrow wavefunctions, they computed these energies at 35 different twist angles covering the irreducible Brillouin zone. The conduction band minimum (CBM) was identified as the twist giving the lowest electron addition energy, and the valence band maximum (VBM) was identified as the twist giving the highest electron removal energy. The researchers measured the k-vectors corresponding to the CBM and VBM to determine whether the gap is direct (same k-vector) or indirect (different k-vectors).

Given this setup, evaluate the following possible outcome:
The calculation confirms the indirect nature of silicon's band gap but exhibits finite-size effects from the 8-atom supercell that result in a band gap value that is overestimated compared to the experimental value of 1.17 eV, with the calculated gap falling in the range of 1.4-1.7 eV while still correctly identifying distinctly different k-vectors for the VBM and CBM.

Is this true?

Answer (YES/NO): NO